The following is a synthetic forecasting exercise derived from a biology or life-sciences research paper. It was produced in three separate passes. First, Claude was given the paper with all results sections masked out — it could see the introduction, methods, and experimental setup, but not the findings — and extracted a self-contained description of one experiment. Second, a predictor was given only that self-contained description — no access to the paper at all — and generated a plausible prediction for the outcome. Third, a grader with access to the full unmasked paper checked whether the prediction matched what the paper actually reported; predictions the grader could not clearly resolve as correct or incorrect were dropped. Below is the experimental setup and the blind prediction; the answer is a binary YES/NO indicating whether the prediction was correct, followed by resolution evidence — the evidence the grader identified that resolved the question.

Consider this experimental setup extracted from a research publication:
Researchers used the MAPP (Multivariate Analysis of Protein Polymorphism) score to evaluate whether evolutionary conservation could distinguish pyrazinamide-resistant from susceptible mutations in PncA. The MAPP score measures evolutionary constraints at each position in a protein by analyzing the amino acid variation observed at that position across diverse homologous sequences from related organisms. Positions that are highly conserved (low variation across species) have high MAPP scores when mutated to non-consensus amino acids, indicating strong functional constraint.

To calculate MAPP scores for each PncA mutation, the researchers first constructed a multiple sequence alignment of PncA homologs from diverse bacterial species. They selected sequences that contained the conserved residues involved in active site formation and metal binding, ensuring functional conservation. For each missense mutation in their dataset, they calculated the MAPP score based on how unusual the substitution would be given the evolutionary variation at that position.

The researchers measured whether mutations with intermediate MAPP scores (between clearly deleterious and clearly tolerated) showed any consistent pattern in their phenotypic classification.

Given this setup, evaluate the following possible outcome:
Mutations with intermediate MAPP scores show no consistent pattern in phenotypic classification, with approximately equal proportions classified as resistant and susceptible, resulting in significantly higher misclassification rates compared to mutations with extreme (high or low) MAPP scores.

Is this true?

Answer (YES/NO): NO